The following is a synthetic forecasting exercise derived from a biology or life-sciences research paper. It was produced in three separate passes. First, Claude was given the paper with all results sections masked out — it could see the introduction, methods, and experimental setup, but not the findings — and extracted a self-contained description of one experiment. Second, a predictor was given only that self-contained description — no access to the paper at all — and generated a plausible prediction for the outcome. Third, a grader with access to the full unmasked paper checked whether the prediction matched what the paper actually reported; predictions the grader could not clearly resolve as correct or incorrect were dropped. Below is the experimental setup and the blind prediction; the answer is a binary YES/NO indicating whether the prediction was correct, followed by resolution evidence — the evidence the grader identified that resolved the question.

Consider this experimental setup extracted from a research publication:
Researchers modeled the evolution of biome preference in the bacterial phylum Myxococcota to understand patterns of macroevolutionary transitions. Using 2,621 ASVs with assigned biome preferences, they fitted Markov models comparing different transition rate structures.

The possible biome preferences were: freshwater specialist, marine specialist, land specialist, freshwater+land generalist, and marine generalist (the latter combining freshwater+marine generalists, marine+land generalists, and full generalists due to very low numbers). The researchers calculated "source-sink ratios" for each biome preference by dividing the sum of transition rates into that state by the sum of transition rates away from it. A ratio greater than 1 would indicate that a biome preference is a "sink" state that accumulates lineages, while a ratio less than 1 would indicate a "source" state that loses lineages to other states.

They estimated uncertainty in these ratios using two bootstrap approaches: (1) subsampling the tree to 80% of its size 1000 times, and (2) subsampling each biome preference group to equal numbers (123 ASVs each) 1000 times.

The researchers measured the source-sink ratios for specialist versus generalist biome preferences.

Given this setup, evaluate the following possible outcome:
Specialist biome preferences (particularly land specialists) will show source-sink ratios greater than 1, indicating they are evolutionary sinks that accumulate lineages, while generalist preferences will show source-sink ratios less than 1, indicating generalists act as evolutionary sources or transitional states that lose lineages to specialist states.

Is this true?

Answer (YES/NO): NO